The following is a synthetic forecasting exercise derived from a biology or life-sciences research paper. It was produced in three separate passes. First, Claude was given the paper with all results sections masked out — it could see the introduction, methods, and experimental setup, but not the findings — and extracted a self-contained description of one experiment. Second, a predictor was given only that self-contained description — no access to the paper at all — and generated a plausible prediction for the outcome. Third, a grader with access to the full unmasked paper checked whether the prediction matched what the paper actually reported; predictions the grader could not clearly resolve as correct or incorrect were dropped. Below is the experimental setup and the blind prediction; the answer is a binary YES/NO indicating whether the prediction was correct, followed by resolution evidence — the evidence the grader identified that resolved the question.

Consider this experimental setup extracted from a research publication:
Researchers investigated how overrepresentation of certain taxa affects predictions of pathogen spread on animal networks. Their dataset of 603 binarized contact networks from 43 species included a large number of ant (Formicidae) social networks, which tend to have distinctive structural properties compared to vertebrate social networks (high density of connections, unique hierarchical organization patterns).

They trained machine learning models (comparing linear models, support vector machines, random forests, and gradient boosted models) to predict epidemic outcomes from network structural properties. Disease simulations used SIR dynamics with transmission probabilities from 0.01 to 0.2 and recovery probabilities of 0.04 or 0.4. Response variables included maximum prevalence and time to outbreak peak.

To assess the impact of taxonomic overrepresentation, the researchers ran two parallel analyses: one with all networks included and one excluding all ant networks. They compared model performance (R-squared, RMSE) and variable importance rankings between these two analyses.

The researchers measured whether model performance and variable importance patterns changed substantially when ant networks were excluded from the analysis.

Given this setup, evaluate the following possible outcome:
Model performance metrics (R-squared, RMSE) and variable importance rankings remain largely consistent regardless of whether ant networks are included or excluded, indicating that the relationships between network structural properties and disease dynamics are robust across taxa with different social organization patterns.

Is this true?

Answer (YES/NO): YES